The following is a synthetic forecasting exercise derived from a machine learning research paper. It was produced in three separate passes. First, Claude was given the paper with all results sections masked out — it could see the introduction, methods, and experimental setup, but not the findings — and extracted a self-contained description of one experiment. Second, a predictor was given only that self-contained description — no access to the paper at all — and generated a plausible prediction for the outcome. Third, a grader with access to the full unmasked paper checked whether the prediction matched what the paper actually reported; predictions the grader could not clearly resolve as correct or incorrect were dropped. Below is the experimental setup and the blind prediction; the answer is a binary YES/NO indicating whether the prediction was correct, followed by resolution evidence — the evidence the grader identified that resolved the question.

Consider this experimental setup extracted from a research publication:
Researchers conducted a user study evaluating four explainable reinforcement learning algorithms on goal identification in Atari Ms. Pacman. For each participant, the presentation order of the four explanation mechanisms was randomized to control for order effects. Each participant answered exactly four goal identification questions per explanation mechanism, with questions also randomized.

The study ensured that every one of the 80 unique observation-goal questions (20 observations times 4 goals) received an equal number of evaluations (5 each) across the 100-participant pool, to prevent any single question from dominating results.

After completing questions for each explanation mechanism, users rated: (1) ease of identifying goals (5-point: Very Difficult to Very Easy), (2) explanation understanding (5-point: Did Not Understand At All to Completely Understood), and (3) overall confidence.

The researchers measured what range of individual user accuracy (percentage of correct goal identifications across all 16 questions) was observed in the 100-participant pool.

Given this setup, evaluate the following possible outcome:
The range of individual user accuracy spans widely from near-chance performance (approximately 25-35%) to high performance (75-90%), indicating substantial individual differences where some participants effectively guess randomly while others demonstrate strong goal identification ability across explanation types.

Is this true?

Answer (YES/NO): NO